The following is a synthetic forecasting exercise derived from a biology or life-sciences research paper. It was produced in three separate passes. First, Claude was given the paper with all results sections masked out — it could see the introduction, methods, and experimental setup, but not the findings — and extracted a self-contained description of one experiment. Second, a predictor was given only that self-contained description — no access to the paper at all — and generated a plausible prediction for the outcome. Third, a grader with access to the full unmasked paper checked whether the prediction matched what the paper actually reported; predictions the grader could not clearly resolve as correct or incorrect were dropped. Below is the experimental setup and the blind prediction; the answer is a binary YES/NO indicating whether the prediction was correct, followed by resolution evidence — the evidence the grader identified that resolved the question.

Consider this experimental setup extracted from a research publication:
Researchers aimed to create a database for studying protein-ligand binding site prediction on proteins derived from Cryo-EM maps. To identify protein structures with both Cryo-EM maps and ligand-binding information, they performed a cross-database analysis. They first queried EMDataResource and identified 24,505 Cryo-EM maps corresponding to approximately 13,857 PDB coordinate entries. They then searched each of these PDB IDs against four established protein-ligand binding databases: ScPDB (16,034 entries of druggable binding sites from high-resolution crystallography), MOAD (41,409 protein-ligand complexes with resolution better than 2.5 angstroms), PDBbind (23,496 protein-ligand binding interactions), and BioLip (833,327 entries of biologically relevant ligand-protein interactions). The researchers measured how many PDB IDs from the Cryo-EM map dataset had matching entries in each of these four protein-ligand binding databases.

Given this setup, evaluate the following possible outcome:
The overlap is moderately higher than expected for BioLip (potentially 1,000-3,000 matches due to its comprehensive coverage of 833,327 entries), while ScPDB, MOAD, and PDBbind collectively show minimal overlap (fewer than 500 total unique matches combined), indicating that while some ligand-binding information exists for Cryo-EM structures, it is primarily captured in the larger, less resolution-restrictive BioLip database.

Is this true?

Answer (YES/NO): YES